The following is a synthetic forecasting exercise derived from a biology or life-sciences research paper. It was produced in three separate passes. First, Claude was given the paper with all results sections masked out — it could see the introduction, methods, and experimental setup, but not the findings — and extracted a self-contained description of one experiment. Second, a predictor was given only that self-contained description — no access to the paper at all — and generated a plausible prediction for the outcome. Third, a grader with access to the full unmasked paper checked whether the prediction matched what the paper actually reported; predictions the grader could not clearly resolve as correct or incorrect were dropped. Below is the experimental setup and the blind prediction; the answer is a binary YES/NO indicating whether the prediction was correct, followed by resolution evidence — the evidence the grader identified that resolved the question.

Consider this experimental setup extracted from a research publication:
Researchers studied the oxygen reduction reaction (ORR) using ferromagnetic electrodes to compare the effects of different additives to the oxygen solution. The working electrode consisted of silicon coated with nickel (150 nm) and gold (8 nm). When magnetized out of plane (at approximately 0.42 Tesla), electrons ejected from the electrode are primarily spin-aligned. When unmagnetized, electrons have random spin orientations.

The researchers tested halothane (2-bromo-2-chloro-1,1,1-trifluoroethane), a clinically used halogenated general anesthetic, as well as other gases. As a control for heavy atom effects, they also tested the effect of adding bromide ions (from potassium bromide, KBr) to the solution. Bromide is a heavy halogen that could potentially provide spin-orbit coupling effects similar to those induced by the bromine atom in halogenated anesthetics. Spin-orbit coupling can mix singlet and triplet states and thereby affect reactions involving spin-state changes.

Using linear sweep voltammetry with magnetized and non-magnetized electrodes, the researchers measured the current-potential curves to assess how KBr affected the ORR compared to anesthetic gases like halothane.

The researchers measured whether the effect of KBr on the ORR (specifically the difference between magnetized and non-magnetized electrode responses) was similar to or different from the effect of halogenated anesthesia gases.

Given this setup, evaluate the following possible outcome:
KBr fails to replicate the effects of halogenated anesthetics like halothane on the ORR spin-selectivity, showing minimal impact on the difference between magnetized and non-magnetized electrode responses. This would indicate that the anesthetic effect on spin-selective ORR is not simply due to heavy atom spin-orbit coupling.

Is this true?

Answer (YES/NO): NO